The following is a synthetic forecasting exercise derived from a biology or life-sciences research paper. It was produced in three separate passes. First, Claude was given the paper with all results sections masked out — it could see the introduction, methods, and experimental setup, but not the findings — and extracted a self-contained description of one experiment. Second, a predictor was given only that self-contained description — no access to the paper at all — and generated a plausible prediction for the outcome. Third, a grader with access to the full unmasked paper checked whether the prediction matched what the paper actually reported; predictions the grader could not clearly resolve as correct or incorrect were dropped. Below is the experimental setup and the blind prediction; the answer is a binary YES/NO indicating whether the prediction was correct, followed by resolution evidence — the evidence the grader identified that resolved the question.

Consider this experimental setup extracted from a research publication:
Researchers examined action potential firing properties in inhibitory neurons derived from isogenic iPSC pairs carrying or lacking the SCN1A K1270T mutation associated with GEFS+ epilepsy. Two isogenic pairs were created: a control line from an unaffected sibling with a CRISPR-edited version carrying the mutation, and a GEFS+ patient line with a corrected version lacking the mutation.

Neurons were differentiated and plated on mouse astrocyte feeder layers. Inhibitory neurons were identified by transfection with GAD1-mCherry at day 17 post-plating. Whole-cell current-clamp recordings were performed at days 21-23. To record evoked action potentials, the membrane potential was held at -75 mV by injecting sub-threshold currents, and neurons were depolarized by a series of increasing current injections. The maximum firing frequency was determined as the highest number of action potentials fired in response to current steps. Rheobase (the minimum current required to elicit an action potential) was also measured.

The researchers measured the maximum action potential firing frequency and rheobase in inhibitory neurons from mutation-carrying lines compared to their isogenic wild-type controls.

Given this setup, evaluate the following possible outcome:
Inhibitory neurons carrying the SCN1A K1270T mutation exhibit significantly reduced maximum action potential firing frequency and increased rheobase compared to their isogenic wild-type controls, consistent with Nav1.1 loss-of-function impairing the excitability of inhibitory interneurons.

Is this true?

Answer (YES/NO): NO